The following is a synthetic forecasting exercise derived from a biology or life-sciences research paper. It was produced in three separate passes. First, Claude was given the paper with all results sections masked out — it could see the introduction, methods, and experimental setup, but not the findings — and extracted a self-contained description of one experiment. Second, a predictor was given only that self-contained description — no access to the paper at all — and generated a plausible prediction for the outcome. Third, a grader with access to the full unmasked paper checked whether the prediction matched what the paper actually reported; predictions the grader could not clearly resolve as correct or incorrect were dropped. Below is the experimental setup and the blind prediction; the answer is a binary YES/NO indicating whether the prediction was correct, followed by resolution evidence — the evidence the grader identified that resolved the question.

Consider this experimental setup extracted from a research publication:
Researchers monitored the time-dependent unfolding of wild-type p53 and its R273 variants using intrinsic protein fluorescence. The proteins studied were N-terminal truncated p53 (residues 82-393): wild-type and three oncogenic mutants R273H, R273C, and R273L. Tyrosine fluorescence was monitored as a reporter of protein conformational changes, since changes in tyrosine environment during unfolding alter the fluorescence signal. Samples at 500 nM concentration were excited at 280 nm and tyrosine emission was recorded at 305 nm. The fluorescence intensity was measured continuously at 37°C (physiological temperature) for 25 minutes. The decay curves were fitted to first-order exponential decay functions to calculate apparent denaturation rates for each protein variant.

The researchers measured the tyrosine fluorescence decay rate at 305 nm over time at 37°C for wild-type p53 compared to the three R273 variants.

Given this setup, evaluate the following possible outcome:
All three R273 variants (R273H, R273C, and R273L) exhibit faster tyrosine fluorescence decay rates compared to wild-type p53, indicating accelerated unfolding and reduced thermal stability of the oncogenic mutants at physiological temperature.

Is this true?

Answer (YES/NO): YES